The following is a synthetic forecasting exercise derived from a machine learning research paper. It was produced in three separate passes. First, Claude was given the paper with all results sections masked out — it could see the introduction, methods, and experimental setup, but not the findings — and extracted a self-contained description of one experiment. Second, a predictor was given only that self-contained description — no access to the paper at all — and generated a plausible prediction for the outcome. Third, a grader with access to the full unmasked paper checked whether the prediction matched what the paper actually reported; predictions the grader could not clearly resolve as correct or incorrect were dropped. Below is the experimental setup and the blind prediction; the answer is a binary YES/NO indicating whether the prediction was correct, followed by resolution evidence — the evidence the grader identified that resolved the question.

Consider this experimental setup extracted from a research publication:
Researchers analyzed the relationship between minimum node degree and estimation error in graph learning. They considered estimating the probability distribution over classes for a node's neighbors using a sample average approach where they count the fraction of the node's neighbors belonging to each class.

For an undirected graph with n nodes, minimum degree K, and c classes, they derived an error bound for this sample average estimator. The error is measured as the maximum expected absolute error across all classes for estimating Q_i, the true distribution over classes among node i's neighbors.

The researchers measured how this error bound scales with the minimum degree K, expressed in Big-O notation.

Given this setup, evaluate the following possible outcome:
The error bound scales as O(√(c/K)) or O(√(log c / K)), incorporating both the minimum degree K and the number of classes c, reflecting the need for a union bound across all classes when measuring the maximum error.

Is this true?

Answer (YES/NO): NO